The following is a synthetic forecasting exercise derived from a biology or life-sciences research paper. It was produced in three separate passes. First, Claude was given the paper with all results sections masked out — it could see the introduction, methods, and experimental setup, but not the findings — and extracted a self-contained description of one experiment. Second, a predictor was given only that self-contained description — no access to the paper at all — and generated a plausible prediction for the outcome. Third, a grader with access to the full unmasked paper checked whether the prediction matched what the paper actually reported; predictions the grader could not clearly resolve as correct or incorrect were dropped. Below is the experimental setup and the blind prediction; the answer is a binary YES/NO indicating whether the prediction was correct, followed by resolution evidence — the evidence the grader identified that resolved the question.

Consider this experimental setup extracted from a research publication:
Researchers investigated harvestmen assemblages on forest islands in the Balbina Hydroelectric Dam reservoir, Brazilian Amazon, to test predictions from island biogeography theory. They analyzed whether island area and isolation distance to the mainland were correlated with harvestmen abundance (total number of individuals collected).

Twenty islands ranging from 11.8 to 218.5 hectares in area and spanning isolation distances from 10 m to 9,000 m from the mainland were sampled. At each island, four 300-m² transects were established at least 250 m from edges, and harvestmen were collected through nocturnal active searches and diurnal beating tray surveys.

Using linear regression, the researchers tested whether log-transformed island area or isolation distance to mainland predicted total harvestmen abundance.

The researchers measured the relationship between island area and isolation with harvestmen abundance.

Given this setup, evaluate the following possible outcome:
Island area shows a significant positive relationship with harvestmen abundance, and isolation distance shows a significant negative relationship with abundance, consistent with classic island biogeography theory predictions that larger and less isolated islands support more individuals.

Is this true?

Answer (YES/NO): NO